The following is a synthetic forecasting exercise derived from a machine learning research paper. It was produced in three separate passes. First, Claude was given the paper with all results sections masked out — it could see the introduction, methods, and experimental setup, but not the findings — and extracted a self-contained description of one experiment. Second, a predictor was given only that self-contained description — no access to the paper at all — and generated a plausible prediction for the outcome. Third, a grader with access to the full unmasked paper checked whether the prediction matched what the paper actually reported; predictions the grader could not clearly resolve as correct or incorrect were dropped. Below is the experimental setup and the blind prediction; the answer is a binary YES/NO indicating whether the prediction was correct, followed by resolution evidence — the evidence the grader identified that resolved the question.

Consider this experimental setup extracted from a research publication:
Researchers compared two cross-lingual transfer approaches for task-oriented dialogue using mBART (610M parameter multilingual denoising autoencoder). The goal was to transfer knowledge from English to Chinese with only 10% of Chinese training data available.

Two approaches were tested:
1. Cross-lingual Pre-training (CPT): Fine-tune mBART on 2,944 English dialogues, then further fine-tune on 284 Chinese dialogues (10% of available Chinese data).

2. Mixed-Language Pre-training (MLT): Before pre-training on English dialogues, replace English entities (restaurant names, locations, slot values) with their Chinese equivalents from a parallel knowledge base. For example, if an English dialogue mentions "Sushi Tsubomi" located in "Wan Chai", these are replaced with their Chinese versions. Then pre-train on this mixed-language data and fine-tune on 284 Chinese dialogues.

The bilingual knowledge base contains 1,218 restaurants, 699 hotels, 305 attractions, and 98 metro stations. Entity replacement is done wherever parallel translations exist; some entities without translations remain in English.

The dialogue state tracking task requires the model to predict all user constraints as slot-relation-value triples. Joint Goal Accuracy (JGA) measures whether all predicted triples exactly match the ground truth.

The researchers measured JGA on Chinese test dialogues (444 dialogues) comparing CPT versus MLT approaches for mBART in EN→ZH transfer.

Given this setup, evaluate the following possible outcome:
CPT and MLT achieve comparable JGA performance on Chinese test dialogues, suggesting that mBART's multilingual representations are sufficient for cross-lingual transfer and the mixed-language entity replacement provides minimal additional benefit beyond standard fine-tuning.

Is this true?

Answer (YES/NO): NO